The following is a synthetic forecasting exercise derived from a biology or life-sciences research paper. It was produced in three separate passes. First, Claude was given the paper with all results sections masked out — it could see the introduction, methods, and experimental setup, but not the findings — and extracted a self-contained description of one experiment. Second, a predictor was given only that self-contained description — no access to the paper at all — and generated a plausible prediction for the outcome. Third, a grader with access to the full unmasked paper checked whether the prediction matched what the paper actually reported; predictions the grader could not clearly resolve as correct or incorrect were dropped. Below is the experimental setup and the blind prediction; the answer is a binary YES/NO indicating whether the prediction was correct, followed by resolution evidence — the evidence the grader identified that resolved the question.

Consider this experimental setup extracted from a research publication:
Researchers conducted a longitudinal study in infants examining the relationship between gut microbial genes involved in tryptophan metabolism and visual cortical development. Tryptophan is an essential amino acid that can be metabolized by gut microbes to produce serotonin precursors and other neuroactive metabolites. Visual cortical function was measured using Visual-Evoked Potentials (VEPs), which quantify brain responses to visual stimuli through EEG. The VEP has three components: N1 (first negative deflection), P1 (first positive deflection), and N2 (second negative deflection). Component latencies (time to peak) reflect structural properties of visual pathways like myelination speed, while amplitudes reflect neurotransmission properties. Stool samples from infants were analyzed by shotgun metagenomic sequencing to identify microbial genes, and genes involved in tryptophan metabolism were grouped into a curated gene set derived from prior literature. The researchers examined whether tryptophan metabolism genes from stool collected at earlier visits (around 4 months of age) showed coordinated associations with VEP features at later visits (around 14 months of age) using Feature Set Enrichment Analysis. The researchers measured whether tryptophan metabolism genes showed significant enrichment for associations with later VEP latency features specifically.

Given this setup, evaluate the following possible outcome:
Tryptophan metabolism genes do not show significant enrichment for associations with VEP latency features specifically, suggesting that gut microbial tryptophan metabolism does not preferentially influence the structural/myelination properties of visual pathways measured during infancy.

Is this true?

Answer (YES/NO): NO